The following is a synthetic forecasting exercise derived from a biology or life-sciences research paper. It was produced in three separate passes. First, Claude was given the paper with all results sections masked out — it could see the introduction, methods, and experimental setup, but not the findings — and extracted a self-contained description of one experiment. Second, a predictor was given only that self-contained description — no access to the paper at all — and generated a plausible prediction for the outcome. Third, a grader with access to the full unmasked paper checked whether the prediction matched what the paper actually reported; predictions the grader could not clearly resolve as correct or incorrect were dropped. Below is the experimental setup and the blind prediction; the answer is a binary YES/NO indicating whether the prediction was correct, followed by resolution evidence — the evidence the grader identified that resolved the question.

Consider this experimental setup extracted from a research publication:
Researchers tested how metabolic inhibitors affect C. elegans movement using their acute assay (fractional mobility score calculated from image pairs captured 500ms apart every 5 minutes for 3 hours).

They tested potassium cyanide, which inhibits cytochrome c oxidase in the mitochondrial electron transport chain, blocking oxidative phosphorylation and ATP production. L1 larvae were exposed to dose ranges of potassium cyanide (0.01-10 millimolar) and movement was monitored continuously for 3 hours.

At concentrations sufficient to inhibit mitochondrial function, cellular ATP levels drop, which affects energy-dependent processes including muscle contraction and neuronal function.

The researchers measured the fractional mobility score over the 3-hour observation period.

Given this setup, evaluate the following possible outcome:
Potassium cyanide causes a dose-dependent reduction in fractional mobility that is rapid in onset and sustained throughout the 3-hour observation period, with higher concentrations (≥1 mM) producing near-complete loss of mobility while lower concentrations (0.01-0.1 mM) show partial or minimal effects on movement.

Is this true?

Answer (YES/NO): NO